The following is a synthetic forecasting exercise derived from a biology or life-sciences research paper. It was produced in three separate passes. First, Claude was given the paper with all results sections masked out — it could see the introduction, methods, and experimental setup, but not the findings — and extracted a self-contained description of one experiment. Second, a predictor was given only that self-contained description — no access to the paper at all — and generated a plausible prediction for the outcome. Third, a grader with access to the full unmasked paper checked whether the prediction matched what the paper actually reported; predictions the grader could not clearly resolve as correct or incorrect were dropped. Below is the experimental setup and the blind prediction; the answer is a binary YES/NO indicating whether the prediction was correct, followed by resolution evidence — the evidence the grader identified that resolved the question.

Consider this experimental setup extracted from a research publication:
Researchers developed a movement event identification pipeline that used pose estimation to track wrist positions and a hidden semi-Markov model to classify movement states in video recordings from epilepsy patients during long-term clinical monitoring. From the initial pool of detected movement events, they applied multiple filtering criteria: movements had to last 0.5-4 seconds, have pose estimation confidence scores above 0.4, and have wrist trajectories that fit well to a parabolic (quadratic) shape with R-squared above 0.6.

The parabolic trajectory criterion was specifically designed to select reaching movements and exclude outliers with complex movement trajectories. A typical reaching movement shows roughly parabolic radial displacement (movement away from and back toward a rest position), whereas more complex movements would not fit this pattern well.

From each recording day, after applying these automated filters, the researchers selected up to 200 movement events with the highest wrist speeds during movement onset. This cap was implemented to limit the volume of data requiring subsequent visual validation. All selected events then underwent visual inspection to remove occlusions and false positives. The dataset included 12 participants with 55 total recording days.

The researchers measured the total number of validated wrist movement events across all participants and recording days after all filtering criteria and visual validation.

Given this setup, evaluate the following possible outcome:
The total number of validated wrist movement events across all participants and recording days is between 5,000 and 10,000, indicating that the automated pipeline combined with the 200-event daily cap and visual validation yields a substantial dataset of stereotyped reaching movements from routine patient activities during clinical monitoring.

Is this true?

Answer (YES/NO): YES